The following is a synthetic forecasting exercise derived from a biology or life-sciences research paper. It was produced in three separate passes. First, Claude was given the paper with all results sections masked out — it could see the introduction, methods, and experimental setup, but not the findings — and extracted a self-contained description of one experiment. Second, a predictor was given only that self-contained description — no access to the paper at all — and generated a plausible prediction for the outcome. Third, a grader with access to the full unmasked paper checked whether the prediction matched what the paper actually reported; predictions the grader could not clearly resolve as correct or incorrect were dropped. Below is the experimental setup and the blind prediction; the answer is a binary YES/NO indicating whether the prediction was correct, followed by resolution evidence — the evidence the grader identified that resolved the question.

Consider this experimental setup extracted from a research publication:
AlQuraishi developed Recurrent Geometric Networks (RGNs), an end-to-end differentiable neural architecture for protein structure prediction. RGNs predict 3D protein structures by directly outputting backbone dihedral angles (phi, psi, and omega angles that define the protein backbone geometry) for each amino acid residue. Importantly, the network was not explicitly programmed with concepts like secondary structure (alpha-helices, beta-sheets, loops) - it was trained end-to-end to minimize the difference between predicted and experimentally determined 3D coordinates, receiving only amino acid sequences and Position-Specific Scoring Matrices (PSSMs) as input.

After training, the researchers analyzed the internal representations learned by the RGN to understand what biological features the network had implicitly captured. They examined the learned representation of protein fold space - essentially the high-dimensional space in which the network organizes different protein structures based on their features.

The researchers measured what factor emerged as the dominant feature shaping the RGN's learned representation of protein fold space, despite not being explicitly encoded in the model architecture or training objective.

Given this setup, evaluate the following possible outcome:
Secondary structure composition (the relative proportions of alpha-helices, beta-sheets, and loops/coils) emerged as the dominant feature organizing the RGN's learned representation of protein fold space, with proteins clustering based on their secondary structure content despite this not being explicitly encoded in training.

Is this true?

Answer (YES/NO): YES